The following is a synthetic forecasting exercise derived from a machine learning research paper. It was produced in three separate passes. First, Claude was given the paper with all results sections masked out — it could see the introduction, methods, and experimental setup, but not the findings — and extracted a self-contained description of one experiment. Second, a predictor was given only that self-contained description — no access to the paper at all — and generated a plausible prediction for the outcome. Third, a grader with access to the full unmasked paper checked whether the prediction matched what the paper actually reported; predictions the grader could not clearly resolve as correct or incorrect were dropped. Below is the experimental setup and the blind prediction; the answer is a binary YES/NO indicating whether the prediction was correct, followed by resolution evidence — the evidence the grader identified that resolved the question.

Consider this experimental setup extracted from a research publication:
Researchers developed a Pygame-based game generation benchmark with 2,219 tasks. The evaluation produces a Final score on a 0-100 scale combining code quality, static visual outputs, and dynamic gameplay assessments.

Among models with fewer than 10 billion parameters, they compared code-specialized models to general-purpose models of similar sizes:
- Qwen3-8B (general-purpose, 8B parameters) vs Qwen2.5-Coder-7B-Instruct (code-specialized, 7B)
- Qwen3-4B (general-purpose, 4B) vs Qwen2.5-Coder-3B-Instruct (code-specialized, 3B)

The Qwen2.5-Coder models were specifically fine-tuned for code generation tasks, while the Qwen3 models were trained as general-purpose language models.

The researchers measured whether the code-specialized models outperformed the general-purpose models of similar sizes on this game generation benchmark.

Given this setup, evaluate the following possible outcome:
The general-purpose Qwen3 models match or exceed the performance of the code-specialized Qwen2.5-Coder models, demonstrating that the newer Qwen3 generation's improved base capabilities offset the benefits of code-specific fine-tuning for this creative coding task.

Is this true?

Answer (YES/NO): YES